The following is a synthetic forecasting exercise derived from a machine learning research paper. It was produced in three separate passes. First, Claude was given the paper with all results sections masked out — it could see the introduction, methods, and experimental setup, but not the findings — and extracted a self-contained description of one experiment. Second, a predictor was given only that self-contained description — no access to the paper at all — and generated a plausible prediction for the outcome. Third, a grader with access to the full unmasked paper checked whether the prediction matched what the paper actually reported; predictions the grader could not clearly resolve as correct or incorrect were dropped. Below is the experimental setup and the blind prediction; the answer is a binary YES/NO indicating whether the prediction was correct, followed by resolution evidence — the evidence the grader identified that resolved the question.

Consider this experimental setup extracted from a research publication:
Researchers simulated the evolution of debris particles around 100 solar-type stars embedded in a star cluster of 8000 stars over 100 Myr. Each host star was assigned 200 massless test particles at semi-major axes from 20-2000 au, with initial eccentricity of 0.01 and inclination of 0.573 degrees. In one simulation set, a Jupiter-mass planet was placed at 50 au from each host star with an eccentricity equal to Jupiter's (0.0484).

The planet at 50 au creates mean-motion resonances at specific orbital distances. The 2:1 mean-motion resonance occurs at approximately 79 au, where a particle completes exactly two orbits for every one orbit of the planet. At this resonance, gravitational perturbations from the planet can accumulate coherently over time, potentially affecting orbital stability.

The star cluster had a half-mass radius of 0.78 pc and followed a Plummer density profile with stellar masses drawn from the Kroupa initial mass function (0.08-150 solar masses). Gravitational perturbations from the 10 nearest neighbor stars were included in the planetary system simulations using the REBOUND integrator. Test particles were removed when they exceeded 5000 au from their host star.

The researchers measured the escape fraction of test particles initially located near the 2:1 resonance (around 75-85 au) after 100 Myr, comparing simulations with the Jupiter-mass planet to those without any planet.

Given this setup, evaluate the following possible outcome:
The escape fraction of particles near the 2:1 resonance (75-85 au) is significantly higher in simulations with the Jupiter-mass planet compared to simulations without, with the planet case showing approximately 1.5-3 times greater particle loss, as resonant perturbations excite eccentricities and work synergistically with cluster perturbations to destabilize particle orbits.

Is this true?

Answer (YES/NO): NO